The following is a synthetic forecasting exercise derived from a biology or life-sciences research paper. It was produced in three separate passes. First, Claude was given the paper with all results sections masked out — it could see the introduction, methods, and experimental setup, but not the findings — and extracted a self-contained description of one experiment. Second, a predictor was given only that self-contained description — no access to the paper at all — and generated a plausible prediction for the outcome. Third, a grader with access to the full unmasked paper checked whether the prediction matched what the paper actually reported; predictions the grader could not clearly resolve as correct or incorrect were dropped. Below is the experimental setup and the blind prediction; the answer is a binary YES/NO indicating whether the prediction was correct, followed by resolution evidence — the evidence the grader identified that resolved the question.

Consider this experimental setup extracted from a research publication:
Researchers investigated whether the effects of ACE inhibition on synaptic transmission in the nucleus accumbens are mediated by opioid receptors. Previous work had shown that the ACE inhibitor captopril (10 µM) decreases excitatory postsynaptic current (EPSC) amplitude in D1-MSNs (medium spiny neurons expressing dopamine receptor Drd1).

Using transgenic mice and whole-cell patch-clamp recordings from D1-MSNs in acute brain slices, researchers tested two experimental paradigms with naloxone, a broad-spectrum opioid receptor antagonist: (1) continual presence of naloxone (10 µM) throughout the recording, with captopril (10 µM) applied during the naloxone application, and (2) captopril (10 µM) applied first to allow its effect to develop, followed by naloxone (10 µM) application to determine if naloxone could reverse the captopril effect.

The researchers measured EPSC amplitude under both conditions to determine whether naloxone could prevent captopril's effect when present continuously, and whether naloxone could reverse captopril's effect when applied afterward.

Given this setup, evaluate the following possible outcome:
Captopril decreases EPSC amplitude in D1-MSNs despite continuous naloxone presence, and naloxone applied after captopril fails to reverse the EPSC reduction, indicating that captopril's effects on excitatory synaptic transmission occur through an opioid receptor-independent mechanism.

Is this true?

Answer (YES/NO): NO